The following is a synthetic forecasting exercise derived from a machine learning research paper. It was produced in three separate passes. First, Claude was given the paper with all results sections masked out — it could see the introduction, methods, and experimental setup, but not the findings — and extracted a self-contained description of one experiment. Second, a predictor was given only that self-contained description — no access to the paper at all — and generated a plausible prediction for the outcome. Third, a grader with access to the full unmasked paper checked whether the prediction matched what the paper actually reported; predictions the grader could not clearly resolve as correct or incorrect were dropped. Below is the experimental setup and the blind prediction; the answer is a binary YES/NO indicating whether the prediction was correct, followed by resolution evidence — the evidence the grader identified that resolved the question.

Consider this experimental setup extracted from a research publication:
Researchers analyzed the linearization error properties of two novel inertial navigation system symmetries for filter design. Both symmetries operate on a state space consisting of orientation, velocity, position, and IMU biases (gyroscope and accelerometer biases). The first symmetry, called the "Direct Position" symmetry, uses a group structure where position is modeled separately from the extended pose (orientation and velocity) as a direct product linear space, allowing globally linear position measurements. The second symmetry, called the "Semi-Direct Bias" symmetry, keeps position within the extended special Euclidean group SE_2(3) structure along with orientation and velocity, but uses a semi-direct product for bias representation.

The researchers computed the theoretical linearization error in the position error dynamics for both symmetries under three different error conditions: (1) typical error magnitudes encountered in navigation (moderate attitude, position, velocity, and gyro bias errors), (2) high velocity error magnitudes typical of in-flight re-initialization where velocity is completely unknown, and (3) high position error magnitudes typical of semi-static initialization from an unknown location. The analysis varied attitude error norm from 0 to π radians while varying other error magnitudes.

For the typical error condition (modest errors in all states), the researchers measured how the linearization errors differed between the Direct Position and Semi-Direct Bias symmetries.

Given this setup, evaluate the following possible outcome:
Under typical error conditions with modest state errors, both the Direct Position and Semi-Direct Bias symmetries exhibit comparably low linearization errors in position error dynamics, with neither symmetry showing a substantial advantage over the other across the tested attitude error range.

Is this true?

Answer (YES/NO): NO